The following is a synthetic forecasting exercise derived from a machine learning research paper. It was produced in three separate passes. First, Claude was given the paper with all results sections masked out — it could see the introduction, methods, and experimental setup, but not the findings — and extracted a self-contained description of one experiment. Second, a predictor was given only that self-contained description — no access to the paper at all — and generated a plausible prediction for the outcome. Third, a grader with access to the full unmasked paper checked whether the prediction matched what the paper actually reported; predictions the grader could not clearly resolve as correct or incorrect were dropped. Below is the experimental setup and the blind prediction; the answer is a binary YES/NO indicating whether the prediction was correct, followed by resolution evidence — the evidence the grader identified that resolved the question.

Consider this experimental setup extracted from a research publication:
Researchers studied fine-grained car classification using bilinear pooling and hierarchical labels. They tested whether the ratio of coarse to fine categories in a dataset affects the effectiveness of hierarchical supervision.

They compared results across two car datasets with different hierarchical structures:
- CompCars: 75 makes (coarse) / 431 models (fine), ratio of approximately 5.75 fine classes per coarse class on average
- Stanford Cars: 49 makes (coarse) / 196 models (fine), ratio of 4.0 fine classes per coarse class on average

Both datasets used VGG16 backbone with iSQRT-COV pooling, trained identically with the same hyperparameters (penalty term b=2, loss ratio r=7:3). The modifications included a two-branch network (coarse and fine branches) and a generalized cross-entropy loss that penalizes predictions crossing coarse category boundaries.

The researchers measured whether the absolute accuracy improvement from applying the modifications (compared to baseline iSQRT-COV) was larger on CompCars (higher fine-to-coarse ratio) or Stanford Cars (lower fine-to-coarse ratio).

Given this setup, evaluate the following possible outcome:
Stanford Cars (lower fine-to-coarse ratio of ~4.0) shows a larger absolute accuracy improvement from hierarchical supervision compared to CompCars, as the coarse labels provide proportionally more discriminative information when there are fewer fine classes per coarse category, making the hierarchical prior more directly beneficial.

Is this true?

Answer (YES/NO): NO